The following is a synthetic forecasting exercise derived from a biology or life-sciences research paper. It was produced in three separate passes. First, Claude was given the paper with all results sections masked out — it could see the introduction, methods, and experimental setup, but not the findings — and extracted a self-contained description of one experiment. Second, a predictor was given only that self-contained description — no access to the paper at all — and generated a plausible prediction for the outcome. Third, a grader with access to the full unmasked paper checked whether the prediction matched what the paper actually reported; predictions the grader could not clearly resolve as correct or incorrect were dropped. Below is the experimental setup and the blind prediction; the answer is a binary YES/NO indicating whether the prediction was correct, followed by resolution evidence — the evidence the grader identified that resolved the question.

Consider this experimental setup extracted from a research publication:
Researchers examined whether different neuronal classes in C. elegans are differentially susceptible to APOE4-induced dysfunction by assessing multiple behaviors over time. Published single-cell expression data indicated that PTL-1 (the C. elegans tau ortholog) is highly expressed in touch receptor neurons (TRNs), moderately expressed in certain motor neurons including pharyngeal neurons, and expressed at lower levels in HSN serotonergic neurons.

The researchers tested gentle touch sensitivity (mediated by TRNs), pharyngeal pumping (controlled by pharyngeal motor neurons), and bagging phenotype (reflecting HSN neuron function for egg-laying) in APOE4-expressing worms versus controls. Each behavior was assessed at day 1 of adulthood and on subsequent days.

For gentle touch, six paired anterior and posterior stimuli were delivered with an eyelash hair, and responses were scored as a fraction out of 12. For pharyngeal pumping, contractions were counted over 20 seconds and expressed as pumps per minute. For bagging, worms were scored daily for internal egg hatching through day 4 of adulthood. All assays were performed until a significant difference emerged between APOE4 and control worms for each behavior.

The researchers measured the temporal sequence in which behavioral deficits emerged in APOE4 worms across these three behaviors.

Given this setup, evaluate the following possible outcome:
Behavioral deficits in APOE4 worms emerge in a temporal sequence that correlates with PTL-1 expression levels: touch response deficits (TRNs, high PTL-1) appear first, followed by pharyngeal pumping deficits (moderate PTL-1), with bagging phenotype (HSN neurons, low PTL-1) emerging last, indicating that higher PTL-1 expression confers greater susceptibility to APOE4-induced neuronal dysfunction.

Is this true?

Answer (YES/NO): NO